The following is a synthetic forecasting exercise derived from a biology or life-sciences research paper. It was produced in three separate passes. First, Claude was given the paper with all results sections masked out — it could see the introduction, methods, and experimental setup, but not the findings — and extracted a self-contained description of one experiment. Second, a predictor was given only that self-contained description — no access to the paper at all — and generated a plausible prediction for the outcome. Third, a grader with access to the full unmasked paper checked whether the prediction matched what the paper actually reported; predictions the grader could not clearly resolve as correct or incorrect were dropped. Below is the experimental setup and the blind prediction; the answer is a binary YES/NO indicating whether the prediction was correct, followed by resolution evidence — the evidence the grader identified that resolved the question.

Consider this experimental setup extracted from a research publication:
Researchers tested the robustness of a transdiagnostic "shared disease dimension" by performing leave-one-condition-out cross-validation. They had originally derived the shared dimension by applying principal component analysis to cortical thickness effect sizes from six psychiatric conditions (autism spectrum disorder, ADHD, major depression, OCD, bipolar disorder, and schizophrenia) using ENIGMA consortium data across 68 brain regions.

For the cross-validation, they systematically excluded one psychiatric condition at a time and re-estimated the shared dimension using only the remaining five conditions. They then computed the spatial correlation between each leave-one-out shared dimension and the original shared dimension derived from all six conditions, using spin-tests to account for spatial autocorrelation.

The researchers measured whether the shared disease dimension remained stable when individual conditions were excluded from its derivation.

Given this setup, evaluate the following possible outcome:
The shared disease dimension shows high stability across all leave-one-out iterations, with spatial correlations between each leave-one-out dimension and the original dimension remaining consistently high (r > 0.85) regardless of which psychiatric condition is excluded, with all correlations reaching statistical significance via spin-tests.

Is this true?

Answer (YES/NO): YES